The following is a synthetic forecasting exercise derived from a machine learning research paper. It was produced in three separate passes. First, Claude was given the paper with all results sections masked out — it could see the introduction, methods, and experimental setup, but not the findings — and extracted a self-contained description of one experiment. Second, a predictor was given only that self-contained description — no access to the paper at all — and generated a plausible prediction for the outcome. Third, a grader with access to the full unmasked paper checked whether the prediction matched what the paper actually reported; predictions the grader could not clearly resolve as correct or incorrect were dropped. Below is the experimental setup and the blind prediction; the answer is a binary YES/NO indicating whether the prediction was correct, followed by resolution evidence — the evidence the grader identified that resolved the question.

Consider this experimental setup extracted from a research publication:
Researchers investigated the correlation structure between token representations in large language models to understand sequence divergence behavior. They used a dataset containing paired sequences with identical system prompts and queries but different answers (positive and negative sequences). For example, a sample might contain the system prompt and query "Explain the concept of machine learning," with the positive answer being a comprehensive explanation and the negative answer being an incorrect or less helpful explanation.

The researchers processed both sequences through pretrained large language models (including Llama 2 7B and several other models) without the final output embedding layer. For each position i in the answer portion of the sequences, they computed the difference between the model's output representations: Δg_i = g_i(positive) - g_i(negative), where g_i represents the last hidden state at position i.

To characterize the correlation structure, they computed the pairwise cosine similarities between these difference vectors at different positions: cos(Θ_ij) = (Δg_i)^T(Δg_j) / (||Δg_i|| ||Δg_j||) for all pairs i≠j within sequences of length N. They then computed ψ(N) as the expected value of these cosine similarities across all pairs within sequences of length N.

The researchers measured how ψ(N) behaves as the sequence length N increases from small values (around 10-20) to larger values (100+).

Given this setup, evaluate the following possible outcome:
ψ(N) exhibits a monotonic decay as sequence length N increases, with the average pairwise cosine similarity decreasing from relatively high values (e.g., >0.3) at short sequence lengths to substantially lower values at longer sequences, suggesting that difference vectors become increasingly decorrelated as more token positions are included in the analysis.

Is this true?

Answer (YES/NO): YES